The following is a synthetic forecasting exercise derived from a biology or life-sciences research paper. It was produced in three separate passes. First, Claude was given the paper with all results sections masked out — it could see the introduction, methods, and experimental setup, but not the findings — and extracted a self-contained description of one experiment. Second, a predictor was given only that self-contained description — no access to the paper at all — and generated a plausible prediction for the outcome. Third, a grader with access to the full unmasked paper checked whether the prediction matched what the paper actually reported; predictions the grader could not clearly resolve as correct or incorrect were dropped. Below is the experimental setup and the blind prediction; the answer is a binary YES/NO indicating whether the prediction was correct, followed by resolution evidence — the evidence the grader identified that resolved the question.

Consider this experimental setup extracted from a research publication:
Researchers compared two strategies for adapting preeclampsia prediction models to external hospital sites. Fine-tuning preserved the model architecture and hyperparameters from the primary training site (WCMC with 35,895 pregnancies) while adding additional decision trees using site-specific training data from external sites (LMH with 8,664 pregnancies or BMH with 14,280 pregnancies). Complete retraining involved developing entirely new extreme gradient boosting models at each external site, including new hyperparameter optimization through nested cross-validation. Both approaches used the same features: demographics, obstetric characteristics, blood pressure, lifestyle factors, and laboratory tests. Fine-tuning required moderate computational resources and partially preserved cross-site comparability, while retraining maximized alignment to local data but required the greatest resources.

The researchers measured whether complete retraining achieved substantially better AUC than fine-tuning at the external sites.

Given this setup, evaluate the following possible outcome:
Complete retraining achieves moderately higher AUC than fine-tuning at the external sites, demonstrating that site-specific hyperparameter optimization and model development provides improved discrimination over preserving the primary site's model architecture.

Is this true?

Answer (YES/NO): NO